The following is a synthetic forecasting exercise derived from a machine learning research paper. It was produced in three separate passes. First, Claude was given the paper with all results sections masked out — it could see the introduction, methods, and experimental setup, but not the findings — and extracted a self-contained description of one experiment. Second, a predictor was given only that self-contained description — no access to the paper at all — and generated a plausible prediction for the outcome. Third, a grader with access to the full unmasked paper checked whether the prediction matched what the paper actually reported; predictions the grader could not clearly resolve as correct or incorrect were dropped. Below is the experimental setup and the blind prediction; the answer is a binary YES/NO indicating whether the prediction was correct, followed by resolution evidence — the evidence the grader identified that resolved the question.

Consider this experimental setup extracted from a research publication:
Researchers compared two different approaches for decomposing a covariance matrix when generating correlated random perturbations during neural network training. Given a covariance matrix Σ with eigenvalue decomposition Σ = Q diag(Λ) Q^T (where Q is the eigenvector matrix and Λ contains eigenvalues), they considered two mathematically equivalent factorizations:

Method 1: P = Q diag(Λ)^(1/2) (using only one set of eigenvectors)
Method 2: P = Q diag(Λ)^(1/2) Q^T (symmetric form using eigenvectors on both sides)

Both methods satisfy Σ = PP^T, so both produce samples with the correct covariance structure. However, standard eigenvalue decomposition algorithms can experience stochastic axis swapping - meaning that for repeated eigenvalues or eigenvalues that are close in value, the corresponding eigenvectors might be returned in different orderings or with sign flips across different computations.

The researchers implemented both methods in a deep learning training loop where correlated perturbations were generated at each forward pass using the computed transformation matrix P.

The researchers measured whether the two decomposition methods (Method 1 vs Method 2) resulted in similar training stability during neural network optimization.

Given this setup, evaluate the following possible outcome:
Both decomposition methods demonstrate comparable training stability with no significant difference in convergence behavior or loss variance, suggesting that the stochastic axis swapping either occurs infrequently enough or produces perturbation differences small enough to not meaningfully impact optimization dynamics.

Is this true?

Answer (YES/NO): NO